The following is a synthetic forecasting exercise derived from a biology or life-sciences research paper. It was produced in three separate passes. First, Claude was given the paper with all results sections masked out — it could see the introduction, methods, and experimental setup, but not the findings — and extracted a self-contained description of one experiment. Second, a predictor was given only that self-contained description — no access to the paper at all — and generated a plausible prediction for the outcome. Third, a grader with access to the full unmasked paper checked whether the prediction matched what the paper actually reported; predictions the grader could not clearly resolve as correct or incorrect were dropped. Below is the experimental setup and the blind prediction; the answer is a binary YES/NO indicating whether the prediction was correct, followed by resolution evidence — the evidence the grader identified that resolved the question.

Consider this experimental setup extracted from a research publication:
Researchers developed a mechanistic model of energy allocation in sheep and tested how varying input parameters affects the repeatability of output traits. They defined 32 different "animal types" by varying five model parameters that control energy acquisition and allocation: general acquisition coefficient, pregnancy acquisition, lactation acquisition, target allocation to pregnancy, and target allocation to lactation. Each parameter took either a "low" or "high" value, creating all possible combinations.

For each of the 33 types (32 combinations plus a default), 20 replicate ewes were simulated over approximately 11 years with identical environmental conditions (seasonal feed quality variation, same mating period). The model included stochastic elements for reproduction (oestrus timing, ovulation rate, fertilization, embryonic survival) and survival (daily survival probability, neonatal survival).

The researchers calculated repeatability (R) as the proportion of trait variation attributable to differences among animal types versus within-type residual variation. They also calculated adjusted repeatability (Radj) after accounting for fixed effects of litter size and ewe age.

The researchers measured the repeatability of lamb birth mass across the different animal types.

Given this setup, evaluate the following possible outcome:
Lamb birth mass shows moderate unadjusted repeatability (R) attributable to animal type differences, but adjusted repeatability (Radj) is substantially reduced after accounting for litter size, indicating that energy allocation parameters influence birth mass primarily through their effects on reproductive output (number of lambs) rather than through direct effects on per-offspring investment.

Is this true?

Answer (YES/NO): NO